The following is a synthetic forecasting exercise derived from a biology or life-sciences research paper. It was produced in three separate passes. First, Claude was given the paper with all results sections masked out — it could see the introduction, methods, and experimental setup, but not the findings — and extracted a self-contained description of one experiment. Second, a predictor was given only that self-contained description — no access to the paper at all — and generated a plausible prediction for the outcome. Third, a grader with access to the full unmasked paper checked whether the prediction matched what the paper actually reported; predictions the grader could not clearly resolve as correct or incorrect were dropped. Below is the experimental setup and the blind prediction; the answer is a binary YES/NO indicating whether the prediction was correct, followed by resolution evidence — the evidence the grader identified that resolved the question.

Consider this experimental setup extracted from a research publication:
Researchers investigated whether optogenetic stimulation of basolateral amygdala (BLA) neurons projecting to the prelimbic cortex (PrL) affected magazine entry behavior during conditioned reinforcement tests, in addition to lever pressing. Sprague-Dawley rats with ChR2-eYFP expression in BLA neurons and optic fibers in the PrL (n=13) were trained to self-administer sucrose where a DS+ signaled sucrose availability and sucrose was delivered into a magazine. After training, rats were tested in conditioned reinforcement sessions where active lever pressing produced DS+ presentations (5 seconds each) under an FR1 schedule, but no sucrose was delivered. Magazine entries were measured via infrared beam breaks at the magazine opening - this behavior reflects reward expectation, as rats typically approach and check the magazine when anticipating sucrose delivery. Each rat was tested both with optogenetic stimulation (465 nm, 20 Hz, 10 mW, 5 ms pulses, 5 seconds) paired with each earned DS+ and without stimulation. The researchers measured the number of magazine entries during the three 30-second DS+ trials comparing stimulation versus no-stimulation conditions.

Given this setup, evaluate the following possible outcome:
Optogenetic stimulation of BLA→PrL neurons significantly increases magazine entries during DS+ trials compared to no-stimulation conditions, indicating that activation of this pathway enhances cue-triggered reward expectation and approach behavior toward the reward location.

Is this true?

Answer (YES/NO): NO